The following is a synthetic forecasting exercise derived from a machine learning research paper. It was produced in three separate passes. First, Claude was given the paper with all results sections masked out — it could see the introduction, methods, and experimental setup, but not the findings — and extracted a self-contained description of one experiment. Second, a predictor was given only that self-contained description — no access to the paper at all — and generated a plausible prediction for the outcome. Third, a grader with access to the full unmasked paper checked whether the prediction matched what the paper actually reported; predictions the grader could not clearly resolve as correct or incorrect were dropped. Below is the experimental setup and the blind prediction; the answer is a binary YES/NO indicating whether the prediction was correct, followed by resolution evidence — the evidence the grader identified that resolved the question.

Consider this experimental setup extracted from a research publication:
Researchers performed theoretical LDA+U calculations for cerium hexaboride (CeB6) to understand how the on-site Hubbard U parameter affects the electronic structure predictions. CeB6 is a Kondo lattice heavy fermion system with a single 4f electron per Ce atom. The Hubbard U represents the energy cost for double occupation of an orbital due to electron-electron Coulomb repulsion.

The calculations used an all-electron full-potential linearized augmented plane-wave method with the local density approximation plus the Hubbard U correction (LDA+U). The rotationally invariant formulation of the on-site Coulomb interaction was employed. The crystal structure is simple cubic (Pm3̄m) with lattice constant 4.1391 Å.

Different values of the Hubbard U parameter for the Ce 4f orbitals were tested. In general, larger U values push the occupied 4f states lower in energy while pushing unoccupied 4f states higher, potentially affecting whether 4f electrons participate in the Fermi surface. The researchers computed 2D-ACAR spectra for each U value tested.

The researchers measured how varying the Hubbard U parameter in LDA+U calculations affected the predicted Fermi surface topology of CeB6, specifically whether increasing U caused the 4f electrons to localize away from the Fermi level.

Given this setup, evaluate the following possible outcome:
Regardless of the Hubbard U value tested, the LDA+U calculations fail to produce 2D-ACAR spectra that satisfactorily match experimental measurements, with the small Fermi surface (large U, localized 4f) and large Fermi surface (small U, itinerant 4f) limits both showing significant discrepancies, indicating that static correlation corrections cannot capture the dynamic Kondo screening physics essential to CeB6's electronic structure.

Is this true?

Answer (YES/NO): NO